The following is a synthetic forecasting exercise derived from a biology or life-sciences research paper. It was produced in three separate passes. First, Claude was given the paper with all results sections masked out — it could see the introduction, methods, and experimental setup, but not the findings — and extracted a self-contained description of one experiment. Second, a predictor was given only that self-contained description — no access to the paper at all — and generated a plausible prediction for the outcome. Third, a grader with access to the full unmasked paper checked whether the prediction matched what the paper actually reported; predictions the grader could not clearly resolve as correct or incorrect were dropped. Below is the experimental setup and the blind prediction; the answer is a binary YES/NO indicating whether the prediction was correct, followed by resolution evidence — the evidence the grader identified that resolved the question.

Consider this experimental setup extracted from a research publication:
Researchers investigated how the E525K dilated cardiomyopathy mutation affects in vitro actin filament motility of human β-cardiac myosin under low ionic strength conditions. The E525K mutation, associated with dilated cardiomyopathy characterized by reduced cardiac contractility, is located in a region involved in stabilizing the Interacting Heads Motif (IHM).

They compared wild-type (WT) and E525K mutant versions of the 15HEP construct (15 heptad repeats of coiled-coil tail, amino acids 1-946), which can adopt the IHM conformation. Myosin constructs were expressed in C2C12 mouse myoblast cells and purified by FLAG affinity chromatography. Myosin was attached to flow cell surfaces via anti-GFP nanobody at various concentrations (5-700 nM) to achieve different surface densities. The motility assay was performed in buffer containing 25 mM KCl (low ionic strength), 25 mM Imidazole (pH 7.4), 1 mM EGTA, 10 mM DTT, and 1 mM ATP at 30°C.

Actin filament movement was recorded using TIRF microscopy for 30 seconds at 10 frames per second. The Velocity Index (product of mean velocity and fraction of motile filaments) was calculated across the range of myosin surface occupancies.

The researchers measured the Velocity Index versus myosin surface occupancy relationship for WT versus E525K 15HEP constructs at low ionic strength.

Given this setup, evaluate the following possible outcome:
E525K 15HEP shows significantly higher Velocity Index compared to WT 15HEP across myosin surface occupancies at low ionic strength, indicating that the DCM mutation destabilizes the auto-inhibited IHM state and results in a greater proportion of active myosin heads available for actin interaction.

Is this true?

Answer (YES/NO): NO